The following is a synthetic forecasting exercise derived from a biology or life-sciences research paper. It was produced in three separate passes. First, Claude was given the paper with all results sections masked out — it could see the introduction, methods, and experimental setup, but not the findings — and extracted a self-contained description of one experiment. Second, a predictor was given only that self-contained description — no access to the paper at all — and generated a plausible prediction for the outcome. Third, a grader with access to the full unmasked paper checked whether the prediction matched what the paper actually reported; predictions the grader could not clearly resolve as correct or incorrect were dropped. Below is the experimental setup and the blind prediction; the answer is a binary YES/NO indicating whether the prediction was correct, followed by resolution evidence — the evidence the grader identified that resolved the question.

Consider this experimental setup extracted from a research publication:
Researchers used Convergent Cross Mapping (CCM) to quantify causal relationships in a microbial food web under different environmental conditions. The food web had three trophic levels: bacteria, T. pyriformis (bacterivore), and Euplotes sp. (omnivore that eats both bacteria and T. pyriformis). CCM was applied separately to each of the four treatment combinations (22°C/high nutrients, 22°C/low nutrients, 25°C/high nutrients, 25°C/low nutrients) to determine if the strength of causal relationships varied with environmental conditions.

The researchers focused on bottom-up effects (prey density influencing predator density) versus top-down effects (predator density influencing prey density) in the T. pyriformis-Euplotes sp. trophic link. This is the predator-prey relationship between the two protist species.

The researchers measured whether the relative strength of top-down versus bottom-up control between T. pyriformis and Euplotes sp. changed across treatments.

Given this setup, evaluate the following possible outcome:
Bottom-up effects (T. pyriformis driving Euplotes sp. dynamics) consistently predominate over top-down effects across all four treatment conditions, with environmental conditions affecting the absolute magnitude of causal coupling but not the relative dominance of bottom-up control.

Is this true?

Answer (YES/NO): NO